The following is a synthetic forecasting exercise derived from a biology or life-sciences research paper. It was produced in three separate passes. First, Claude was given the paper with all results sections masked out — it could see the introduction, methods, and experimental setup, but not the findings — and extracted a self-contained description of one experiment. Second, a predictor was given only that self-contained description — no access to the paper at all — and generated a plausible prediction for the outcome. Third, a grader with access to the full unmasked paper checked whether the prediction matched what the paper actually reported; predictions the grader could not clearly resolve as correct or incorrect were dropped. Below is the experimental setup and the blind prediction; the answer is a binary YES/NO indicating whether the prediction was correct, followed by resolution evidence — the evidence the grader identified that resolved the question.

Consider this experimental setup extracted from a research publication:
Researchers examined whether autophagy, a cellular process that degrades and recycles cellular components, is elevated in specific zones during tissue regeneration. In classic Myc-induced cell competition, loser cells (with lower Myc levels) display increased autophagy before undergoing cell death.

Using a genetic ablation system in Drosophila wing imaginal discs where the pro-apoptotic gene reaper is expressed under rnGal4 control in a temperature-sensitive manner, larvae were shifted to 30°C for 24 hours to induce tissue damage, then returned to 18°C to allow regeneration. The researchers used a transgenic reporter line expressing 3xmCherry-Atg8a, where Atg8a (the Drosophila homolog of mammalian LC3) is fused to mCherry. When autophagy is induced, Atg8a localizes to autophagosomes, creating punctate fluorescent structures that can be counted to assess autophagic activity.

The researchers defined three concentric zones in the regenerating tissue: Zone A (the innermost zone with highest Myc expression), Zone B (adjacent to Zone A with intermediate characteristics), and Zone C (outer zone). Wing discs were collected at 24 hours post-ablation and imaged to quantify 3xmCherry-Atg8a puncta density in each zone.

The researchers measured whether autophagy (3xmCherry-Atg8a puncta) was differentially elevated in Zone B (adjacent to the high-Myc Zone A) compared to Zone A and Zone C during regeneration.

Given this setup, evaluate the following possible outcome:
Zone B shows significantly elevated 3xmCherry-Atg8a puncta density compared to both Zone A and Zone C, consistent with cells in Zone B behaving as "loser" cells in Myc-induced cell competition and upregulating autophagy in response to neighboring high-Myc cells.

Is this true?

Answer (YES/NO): YES